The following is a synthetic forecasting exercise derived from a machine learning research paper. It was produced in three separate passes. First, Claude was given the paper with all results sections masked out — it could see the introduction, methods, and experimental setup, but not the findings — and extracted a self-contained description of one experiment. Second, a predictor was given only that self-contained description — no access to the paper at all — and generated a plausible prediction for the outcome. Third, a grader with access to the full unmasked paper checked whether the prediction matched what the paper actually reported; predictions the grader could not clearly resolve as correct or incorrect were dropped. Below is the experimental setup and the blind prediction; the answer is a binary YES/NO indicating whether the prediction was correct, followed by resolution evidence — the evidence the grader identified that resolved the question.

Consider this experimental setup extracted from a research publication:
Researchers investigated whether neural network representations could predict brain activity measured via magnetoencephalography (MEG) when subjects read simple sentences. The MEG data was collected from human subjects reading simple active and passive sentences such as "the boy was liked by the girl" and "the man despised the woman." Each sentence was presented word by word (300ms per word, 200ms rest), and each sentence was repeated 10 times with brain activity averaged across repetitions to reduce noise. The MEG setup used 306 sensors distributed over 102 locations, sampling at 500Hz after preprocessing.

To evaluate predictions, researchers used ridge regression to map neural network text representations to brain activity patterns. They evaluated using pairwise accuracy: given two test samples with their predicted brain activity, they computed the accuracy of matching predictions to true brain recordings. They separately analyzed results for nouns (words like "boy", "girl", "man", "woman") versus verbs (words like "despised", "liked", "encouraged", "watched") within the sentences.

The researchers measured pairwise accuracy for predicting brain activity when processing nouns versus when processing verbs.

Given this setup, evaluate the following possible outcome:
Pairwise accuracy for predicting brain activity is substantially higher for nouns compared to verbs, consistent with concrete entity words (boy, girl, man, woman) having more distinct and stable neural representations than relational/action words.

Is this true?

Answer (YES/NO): YES